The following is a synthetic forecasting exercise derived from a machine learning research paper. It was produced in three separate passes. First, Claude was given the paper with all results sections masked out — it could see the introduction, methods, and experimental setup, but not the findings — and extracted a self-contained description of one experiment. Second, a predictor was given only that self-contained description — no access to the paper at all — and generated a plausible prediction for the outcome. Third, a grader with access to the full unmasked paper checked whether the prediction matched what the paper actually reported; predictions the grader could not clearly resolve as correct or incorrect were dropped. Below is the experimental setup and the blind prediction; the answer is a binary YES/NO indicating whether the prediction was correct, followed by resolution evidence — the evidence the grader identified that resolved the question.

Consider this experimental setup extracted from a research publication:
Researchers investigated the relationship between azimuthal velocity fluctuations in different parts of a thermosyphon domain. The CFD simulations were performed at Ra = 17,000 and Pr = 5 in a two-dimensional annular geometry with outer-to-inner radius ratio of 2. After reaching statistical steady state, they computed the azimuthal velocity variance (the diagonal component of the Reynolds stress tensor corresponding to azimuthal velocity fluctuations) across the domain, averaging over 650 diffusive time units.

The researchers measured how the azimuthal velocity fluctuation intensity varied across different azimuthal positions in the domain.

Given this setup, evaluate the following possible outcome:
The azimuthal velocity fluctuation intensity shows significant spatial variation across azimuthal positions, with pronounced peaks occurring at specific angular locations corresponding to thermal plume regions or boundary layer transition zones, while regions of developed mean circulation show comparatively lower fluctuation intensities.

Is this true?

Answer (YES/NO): NO